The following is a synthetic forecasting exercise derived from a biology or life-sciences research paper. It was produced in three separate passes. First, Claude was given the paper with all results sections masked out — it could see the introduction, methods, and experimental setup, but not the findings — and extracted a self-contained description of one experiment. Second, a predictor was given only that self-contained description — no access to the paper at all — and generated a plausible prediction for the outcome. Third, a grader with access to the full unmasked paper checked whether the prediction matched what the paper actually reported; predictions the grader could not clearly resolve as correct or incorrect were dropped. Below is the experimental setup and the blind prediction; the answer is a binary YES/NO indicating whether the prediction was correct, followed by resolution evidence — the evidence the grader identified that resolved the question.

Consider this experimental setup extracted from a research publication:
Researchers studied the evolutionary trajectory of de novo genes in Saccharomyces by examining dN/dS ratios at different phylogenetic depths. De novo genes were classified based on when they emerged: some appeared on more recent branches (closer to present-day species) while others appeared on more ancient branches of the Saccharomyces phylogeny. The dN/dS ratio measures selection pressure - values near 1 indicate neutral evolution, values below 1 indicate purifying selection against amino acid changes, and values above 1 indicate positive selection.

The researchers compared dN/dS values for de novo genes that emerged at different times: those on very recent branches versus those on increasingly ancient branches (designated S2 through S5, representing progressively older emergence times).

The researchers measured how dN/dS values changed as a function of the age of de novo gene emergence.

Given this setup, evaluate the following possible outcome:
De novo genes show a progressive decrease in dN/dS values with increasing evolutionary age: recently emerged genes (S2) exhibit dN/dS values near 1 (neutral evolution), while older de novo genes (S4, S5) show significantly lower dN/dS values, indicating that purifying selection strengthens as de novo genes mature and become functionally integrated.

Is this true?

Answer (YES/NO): YES